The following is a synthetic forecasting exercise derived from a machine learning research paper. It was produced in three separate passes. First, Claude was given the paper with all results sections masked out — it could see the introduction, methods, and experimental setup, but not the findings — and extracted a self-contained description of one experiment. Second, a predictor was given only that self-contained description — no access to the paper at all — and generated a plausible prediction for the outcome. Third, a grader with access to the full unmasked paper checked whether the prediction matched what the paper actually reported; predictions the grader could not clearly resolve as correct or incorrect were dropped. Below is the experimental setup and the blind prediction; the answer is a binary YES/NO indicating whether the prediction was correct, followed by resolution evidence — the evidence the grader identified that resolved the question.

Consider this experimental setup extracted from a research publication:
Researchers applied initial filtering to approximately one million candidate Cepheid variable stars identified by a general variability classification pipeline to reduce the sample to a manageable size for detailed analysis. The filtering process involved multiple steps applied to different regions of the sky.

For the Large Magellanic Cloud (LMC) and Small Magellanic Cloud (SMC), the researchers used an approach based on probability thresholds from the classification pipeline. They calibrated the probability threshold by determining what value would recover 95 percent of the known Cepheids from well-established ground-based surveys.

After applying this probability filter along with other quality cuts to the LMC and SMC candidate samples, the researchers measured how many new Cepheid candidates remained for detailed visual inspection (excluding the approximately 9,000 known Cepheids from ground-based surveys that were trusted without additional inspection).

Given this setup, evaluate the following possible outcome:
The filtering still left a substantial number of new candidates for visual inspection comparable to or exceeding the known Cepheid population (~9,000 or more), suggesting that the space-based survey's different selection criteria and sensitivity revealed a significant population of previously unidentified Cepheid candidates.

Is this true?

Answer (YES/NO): NO